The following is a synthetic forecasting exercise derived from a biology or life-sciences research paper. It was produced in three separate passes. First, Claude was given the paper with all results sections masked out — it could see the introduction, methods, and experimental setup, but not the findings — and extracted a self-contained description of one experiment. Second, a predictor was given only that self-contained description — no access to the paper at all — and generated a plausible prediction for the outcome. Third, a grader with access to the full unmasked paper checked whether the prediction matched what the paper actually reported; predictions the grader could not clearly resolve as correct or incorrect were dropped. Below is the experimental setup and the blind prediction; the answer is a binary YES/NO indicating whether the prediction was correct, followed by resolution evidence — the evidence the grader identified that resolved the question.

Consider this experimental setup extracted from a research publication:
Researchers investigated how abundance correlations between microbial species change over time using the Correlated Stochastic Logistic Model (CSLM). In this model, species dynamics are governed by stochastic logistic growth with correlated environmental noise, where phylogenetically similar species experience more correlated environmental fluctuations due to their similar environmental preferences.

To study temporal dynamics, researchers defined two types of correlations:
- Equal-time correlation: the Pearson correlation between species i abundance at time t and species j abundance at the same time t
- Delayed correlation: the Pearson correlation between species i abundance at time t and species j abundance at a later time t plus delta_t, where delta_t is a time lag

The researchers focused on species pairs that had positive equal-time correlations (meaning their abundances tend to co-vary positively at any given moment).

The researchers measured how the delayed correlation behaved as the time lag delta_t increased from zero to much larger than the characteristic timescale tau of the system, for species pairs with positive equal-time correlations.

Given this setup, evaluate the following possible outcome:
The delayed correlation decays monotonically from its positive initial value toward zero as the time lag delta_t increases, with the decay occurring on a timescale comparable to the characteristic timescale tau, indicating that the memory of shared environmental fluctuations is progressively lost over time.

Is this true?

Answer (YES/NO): YES